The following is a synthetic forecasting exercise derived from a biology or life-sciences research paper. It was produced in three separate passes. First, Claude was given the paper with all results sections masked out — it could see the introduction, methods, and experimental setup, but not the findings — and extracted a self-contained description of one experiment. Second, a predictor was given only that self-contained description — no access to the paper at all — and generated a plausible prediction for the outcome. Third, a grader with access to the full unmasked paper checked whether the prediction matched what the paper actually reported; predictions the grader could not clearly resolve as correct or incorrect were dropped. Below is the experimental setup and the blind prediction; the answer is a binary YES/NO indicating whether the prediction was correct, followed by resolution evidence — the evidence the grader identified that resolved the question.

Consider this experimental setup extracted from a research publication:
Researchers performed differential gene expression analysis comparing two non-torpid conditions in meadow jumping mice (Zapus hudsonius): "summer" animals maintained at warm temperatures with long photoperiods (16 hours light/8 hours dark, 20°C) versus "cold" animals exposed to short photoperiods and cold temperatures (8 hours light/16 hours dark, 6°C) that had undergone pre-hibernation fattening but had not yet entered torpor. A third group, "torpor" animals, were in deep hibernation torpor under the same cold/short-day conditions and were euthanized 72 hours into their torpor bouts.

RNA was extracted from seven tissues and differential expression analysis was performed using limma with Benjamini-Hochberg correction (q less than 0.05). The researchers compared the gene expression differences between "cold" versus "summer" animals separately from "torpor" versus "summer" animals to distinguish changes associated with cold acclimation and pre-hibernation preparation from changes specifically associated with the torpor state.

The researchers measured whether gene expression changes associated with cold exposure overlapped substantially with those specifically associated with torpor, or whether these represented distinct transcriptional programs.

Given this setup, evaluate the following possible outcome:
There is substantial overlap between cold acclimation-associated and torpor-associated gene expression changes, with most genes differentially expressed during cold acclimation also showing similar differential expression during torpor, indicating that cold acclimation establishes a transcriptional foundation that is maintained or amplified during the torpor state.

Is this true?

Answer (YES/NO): YES